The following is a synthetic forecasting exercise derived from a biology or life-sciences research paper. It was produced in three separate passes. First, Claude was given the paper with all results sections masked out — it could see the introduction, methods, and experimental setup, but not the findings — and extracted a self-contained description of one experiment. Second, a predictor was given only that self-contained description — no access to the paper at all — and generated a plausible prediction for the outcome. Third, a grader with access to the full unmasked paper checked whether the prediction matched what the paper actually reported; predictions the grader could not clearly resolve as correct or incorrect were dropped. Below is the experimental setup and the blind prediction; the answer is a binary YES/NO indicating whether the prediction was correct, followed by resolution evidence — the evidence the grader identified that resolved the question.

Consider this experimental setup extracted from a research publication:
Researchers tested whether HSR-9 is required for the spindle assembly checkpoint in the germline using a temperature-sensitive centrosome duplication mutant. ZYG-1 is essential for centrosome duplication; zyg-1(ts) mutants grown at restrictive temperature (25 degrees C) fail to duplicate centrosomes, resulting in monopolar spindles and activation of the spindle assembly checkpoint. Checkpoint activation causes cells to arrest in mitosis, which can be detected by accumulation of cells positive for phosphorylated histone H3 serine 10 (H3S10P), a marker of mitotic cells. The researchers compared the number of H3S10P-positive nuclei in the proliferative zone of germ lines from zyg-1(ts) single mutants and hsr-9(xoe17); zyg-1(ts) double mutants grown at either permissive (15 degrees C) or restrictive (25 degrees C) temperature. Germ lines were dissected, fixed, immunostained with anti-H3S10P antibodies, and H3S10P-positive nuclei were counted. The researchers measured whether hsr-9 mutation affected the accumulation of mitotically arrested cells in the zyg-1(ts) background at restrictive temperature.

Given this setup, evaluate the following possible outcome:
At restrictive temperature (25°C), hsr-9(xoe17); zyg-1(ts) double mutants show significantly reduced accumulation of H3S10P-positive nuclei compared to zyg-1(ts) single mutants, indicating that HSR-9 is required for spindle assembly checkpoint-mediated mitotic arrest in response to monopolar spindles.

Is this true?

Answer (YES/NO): NO